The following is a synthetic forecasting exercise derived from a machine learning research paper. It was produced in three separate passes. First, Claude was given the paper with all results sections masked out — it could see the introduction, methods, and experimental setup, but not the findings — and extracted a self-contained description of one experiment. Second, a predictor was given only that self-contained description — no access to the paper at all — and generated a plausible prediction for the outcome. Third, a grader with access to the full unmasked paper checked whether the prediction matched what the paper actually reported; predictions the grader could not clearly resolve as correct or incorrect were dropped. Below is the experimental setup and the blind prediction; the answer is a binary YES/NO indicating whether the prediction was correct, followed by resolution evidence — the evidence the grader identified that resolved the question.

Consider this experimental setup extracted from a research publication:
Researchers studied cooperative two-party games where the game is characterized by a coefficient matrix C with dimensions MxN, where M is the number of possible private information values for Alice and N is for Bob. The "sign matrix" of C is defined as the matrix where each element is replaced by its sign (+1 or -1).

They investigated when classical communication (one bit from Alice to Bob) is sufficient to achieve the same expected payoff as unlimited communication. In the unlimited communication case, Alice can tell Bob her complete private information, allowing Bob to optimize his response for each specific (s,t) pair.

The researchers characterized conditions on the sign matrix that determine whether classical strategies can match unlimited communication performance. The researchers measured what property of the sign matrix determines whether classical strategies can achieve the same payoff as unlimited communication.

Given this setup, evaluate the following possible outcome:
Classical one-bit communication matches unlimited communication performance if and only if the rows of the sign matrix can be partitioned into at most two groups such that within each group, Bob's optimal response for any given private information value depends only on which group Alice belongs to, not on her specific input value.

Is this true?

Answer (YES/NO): NO